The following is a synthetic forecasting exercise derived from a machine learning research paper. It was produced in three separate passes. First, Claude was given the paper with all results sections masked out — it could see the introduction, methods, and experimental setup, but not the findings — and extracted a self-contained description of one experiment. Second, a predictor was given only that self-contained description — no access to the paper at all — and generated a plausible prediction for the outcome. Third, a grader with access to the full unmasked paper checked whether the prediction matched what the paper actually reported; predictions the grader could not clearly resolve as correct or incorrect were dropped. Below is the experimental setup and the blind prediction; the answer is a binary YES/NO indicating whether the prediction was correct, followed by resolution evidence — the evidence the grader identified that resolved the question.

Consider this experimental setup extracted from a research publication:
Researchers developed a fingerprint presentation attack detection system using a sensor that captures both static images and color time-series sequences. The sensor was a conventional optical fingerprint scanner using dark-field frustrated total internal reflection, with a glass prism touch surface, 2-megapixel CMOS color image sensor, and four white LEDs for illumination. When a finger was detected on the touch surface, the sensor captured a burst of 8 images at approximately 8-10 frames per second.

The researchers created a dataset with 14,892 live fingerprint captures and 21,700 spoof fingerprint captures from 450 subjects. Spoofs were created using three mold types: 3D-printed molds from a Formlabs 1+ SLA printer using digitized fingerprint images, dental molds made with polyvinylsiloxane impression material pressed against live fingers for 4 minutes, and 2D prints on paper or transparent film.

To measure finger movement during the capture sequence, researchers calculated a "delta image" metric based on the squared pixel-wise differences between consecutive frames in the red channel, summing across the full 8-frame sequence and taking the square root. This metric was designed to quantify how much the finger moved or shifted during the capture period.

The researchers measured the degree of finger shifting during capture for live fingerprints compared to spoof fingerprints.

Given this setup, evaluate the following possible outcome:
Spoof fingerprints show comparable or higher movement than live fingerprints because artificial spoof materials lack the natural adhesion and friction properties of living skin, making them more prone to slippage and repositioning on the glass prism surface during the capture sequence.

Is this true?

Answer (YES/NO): YES